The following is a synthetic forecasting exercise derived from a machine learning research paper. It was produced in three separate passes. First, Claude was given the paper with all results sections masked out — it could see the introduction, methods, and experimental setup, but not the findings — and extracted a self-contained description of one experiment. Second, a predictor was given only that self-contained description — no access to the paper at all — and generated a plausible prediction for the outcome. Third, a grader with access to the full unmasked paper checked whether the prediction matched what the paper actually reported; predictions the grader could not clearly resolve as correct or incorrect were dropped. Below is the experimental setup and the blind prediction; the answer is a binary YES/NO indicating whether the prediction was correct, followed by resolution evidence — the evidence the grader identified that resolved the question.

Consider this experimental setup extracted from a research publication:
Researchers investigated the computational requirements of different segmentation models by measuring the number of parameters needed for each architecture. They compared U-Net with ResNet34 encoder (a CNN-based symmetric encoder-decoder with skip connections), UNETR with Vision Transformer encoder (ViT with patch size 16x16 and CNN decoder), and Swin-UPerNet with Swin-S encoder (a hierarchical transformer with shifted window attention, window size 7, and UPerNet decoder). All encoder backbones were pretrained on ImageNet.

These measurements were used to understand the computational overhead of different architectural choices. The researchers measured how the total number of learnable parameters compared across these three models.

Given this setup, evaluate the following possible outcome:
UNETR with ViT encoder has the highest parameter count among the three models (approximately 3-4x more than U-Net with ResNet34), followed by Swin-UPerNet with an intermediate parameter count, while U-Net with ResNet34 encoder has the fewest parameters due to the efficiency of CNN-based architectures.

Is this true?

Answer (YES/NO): YES